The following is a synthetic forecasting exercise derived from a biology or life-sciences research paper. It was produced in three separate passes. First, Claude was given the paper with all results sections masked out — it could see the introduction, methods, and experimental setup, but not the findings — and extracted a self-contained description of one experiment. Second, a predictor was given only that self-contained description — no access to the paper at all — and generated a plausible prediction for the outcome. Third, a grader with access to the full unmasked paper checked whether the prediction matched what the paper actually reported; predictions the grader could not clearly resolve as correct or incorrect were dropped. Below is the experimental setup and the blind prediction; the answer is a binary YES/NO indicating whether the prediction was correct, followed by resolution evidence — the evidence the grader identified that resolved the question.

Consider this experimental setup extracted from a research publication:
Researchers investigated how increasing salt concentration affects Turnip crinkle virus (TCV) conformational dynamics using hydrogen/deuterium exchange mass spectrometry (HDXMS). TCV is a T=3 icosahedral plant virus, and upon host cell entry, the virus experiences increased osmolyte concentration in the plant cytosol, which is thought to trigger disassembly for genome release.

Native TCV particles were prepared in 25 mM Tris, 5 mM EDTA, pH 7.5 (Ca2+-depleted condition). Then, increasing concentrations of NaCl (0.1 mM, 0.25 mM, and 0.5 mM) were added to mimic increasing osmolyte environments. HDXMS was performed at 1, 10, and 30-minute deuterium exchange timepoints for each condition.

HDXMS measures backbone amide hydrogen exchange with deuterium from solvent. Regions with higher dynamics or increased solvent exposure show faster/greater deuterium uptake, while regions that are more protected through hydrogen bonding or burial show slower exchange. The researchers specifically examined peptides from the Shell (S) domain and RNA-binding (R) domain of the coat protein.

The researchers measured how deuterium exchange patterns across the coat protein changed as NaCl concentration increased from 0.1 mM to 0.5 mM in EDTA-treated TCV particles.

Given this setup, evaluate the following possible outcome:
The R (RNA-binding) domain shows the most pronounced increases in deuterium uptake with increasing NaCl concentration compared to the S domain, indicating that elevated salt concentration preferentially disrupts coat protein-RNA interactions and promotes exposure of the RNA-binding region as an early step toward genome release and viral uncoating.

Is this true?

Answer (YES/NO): NO